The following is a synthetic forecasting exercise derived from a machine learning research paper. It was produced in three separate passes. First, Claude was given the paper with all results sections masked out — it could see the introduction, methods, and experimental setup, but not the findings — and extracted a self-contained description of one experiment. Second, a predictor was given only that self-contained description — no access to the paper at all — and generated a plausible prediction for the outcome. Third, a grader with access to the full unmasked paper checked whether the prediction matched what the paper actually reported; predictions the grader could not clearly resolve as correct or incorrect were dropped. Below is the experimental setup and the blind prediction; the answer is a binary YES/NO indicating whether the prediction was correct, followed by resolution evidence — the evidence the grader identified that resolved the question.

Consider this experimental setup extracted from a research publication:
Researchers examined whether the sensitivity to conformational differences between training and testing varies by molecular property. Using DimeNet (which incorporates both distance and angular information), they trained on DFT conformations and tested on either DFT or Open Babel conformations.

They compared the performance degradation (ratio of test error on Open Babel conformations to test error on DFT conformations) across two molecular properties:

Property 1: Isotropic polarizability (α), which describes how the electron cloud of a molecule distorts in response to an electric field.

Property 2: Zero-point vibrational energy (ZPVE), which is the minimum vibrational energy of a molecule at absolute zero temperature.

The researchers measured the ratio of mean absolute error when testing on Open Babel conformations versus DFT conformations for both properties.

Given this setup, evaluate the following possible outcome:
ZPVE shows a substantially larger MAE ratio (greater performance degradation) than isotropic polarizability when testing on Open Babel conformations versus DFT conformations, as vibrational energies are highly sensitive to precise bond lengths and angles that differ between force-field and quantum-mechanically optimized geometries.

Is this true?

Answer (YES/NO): YES